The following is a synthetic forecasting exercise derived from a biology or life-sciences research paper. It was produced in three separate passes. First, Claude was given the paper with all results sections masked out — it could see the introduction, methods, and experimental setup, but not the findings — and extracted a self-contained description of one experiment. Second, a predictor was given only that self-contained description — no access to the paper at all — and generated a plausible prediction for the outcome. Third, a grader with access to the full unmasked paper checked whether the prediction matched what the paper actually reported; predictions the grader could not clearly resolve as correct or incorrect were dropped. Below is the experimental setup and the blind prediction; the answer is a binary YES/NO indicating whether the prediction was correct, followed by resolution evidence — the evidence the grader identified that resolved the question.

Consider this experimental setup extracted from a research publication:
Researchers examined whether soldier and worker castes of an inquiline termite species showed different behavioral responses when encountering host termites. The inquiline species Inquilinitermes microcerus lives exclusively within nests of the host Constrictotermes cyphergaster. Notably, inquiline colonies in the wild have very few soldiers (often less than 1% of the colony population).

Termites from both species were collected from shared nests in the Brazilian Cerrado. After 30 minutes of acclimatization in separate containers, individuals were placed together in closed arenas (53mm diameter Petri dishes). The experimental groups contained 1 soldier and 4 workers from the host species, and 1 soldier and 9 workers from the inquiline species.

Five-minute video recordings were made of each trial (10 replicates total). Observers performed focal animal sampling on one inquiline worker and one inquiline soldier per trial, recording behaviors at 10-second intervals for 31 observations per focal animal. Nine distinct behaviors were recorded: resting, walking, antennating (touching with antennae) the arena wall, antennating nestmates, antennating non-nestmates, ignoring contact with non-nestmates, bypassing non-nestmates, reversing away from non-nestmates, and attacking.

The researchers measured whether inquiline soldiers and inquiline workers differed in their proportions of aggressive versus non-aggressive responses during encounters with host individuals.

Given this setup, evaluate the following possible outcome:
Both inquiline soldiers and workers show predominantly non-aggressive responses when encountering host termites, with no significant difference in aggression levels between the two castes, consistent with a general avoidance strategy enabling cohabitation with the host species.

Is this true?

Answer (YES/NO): NO